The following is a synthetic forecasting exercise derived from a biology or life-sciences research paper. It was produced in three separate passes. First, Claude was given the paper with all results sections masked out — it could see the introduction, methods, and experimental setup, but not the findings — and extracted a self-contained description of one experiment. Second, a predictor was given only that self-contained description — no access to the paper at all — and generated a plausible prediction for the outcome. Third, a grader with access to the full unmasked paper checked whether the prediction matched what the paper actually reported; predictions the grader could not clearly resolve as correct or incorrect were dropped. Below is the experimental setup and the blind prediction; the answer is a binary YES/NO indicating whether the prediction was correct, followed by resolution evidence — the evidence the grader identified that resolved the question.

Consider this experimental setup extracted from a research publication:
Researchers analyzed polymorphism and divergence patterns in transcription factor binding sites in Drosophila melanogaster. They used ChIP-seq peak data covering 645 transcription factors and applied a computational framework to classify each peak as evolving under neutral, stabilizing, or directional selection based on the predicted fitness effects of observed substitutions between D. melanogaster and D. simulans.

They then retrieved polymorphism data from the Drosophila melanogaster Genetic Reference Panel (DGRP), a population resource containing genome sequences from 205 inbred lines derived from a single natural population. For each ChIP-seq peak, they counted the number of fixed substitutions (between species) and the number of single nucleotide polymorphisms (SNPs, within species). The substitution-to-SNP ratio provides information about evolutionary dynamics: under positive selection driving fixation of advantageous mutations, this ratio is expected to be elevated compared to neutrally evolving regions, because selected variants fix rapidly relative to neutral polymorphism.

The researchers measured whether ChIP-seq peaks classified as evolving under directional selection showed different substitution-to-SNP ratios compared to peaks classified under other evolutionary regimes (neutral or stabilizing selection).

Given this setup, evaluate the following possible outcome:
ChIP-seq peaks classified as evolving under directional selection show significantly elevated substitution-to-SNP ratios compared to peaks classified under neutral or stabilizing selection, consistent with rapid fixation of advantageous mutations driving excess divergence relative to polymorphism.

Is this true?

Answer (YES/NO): YES